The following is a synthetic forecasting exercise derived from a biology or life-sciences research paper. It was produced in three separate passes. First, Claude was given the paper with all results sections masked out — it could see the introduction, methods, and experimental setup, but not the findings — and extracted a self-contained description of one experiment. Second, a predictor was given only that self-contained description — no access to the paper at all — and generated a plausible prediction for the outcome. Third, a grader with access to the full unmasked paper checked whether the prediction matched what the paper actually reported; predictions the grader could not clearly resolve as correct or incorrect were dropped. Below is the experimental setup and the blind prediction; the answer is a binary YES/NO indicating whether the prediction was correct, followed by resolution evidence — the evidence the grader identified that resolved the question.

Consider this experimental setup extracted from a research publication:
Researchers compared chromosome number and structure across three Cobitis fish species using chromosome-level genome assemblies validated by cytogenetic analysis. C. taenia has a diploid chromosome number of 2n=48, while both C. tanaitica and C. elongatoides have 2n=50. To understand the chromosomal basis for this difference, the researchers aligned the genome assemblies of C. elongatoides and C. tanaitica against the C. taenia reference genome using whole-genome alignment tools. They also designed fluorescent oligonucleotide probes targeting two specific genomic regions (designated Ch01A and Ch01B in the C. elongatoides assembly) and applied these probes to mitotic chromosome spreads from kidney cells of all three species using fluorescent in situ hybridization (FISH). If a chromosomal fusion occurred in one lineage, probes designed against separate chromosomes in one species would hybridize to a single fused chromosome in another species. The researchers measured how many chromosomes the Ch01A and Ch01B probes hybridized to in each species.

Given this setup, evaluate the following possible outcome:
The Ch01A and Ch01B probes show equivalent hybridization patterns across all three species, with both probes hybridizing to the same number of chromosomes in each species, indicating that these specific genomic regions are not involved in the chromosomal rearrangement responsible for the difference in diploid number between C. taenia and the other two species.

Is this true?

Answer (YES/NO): NO